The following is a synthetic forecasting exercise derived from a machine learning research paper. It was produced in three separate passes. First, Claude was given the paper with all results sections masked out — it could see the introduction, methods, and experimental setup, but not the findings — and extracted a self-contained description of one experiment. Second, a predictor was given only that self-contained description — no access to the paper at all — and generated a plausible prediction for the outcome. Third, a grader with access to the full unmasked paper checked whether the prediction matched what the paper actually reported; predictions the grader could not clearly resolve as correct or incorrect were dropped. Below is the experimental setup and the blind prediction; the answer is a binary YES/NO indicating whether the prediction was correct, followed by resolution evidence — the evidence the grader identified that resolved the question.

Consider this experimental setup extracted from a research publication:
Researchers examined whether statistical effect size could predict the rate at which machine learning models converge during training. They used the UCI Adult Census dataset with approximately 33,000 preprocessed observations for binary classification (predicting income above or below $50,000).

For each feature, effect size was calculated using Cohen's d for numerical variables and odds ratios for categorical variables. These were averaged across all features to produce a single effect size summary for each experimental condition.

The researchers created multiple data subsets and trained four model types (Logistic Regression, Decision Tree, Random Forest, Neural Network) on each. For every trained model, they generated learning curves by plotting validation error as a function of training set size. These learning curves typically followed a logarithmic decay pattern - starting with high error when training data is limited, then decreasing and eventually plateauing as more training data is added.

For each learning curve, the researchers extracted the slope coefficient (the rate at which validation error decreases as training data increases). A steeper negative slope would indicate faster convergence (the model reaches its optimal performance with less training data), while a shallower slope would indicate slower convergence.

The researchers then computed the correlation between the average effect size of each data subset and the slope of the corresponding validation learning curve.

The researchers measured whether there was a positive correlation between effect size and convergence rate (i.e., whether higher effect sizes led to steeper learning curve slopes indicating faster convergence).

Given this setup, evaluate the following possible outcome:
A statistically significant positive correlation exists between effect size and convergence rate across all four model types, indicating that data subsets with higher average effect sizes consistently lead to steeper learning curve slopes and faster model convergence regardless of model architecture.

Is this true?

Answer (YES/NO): NO